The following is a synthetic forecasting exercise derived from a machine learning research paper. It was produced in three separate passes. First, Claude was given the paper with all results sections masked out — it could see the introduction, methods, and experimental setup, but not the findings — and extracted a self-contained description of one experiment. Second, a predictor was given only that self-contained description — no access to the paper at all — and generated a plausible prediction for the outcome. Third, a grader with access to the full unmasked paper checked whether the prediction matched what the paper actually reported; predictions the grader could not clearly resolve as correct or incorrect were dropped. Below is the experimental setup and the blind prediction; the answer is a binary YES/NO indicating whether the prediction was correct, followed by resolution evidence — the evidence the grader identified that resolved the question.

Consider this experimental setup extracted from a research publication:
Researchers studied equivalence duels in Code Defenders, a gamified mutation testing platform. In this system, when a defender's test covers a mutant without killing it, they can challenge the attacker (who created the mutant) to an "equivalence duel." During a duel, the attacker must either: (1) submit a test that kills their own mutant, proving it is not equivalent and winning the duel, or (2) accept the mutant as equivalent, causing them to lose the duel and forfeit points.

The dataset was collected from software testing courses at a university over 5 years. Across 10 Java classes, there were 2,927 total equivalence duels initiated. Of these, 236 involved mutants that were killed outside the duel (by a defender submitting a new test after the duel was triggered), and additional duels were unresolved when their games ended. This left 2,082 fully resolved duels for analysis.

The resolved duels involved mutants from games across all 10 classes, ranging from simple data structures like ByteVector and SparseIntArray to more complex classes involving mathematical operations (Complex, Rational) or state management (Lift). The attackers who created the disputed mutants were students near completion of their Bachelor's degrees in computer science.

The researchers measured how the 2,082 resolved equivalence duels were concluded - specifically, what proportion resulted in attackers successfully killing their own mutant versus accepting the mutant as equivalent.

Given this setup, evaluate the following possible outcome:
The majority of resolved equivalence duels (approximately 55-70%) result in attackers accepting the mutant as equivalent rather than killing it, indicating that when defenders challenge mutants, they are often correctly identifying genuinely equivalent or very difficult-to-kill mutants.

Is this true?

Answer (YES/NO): NO